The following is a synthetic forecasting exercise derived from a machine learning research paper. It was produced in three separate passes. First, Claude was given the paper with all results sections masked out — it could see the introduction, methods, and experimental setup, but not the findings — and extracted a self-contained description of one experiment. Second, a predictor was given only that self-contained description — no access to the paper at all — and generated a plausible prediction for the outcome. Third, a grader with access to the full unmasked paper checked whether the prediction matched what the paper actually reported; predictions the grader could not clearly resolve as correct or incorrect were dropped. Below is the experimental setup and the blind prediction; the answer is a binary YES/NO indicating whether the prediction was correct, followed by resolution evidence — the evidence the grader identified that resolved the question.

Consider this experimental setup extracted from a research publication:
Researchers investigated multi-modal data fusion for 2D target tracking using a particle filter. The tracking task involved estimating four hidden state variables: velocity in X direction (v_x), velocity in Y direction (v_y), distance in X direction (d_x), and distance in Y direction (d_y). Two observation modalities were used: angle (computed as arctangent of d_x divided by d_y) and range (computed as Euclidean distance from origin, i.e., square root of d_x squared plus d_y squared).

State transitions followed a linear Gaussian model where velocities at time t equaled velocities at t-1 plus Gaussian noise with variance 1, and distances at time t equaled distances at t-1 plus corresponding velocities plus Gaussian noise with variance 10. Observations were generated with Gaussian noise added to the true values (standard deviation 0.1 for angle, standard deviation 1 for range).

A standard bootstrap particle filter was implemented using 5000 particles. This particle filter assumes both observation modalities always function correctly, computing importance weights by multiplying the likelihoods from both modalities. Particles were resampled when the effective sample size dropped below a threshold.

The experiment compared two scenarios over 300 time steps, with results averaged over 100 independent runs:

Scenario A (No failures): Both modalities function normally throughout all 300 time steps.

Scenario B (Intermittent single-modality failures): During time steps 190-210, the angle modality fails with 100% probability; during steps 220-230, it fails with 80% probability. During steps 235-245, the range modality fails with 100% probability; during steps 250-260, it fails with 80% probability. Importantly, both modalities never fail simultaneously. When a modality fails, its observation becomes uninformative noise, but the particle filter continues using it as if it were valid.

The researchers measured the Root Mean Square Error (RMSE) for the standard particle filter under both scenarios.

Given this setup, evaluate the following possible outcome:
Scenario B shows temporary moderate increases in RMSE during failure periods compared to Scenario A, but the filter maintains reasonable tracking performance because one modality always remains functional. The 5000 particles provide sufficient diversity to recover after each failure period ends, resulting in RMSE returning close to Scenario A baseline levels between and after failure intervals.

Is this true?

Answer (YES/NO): NO